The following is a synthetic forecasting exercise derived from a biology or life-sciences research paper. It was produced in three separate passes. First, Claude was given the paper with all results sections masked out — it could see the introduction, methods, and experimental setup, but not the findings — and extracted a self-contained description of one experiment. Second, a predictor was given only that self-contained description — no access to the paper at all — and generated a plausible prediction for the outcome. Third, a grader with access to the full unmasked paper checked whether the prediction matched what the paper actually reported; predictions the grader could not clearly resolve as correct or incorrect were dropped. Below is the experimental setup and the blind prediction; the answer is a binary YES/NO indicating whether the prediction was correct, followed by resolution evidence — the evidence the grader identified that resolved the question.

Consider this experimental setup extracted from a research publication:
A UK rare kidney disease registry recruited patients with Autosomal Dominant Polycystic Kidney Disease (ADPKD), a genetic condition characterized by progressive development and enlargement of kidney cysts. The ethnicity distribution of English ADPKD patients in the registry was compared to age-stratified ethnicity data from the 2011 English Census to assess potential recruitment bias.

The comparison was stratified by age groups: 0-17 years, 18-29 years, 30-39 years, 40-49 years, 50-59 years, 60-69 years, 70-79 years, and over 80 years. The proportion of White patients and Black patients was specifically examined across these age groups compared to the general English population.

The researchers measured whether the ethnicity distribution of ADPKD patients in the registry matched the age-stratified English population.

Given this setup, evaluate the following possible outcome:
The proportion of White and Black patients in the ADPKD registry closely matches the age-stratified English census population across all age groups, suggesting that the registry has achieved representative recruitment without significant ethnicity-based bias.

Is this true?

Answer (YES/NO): NO